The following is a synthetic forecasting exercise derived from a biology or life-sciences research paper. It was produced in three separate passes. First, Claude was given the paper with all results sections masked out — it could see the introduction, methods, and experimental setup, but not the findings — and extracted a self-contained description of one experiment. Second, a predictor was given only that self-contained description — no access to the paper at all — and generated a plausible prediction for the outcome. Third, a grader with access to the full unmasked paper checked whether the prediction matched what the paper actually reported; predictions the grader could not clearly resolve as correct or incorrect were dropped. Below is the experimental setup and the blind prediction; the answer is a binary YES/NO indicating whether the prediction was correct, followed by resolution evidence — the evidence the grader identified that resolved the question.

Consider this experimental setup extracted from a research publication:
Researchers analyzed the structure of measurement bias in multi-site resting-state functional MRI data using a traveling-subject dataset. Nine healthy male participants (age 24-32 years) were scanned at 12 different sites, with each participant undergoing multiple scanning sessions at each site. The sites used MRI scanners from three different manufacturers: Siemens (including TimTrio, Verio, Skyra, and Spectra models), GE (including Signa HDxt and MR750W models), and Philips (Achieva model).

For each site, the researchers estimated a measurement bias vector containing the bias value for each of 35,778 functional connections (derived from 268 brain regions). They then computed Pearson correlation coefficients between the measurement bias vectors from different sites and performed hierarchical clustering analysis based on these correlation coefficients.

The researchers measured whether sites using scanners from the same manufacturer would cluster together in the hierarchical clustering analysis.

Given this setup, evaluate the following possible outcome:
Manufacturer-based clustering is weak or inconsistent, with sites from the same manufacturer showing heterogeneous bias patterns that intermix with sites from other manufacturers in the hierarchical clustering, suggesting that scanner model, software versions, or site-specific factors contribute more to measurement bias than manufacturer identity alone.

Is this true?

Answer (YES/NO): NO